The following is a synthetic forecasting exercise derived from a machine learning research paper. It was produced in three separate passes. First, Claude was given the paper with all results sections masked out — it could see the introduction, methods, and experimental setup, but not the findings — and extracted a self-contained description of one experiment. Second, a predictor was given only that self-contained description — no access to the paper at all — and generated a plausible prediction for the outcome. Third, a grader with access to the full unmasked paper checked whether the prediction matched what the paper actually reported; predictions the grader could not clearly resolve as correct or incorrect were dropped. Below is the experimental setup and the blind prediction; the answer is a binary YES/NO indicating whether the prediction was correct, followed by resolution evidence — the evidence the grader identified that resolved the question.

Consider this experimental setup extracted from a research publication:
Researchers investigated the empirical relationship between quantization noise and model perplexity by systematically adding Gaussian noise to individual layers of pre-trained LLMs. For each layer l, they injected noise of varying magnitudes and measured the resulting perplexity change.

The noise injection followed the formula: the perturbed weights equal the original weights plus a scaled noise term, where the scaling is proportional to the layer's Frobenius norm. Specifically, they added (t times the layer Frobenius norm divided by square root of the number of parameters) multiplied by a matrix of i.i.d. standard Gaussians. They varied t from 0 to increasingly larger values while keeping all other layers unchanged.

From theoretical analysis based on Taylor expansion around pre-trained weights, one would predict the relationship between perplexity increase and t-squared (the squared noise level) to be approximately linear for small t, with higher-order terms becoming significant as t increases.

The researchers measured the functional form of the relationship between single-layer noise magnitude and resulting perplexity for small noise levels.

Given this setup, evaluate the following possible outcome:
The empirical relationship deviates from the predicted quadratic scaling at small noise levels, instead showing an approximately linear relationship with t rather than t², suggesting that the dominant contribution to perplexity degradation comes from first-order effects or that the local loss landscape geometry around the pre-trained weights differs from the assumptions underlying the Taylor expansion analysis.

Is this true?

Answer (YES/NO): NO